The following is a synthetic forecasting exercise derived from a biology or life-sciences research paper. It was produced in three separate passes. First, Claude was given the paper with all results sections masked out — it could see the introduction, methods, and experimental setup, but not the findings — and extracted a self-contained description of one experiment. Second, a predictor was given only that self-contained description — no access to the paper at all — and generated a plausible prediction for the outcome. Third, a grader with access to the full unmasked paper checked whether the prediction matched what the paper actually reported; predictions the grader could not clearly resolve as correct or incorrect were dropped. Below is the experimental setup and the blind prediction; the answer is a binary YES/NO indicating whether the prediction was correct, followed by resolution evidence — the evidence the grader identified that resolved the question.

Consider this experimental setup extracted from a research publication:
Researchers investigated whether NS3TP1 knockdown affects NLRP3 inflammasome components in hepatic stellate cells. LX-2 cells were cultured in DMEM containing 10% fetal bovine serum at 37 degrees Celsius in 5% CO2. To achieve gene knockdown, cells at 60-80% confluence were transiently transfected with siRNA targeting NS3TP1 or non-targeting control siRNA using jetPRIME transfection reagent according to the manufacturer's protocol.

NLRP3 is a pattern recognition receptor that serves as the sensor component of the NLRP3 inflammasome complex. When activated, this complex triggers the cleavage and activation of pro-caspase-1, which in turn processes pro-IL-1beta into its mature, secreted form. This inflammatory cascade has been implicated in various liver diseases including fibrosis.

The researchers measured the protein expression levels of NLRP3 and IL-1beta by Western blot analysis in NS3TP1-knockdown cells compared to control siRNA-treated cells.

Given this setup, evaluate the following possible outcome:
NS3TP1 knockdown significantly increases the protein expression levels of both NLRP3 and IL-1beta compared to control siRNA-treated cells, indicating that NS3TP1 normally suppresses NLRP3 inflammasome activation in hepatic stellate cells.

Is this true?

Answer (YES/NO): YES